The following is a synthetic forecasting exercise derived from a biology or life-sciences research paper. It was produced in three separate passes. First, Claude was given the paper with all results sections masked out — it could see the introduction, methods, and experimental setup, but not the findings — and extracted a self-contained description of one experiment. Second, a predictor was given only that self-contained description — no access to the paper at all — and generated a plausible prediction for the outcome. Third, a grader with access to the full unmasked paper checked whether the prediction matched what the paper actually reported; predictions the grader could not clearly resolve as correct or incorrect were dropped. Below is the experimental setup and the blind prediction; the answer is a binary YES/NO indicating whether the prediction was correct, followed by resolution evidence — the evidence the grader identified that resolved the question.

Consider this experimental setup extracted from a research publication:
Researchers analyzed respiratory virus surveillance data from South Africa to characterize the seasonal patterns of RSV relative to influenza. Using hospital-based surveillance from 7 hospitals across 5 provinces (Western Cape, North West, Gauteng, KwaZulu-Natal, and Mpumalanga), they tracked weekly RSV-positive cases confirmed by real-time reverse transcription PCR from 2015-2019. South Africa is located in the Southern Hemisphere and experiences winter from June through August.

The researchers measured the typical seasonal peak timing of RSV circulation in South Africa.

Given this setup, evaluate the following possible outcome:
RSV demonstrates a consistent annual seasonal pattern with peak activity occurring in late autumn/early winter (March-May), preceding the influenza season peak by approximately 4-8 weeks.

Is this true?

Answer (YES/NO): YES